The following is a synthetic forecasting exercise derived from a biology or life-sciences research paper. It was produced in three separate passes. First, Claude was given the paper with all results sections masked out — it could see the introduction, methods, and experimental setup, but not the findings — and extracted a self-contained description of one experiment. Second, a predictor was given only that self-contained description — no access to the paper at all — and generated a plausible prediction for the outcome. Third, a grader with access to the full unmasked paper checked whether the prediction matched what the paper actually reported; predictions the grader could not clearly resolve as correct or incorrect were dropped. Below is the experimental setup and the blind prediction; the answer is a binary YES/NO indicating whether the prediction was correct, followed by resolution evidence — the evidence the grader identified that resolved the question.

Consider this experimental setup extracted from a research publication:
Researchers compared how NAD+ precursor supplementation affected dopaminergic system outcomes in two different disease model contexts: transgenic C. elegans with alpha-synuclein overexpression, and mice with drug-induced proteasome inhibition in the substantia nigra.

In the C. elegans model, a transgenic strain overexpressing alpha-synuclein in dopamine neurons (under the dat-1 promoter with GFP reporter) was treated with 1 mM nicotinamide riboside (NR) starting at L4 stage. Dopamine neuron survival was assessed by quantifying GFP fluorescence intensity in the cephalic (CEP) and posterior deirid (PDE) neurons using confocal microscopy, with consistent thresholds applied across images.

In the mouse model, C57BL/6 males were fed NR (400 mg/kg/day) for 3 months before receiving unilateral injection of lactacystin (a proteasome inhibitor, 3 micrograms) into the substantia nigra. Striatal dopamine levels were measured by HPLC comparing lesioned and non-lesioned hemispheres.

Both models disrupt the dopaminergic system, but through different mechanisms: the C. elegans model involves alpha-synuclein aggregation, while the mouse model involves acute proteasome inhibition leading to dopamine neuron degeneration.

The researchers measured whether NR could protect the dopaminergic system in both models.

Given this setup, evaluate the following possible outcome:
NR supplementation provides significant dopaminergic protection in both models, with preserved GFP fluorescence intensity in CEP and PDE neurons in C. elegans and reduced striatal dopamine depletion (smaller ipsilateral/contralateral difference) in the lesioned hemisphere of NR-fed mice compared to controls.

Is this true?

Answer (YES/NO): NO